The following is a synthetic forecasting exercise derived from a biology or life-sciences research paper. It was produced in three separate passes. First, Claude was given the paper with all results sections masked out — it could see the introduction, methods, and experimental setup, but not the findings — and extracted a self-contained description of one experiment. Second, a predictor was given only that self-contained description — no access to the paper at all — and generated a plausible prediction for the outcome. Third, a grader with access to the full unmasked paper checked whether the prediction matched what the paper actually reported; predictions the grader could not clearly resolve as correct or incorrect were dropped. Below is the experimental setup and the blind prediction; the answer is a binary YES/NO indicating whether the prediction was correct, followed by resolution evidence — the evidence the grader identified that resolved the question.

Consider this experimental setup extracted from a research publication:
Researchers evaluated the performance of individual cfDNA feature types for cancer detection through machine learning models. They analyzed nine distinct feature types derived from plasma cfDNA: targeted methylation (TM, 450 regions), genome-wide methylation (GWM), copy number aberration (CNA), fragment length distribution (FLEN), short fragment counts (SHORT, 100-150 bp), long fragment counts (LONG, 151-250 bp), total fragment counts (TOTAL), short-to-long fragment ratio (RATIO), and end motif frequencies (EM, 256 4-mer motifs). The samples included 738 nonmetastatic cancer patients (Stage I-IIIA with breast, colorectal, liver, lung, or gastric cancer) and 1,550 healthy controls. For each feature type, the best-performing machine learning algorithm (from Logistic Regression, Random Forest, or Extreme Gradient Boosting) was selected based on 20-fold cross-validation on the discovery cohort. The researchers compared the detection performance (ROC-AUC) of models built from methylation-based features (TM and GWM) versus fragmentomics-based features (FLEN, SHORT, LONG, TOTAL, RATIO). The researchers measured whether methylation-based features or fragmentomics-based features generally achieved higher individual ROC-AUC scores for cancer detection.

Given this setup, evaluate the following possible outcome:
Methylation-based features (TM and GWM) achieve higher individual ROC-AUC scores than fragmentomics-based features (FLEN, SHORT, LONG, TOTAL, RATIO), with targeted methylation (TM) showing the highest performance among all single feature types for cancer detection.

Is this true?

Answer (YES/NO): NO